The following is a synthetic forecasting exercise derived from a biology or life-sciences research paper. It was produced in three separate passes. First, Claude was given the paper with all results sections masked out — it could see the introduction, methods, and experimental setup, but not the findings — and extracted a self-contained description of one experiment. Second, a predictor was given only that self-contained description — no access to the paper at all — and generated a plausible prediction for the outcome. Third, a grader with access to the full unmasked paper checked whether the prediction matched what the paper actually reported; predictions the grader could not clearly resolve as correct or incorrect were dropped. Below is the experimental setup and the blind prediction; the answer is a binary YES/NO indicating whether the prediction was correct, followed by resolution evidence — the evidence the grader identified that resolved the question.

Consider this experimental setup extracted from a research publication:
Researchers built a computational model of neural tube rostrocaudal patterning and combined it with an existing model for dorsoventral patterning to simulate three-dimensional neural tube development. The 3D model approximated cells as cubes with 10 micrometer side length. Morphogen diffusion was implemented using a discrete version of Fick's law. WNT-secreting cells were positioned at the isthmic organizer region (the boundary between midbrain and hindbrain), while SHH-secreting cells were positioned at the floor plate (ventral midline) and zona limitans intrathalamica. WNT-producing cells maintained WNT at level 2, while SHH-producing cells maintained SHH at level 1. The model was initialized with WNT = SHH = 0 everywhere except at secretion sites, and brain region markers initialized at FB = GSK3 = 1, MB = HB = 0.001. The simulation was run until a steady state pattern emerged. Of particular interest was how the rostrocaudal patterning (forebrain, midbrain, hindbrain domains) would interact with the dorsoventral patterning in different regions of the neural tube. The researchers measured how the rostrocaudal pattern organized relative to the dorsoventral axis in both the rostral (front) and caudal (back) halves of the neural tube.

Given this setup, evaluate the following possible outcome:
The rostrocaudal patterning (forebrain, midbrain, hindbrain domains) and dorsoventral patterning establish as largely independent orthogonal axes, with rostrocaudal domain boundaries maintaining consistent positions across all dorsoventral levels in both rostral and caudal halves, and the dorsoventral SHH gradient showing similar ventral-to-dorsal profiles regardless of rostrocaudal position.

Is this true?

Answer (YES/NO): NO